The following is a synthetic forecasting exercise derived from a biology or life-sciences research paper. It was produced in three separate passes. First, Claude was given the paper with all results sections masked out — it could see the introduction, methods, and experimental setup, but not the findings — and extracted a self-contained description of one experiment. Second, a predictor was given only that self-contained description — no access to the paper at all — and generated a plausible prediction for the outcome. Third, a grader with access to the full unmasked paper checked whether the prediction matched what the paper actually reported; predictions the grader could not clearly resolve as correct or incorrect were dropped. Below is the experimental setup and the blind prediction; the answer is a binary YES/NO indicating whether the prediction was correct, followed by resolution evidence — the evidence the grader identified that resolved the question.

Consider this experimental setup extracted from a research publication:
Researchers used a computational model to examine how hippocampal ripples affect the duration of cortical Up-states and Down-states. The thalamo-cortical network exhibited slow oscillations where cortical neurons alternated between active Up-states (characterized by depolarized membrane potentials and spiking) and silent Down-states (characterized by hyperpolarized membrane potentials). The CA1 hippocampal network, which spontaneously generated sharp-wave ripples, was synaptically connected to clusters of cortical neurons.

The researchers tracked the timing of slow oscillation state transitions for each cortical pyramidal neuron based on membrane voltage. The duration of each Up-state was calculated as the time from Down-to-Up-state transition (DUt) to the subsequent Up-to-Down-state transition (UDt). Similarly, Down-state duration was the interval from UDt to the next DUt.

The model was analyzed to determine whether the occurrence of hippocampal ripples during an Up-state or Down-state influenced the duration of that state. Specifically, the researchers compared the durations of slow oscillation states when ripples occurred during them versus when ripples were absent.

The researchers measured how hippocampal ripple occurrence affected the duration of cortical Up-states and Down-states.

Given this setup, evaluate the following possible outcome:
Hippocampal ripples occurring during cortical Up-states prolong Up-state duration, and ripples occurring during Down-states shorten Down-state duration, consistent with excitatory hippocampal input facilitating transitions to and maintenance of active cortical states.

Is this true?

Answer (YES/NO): NO